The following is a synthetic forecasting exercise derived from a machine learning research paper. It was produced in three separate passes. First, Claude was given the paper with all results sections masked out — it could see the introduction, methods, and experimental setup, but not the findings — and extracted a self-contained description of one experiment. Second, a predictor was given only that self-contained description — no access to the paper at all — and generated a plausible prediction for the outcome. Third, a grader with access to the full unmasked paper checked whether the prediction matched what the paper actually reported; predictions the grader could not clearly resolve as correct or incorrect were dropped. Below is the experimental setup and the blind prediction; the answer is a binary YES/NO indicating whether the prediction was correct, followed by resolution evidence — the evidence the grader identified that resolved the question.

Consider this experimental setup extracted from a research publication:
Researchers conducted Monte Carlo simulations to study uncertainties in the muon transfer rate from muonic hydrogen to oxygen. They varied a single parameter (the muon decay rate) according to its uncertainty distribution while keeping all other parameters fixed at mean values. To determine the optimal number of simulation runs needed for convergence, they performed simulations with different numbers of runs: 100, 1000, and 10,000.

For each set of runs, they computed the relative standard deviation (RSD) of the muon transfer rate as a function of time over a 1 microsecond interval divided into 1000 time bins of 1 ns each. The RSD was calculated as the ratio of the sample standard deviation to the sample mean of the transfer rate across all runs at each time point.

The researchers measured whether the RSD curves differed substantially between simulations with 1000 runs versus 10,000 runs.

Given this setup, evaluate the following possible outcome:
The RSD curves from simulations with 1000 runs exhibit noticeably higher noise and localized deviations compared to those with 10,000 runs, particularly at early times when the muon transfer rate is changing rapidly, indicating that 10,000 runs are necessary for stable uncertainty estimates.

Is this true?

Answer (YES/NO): NO